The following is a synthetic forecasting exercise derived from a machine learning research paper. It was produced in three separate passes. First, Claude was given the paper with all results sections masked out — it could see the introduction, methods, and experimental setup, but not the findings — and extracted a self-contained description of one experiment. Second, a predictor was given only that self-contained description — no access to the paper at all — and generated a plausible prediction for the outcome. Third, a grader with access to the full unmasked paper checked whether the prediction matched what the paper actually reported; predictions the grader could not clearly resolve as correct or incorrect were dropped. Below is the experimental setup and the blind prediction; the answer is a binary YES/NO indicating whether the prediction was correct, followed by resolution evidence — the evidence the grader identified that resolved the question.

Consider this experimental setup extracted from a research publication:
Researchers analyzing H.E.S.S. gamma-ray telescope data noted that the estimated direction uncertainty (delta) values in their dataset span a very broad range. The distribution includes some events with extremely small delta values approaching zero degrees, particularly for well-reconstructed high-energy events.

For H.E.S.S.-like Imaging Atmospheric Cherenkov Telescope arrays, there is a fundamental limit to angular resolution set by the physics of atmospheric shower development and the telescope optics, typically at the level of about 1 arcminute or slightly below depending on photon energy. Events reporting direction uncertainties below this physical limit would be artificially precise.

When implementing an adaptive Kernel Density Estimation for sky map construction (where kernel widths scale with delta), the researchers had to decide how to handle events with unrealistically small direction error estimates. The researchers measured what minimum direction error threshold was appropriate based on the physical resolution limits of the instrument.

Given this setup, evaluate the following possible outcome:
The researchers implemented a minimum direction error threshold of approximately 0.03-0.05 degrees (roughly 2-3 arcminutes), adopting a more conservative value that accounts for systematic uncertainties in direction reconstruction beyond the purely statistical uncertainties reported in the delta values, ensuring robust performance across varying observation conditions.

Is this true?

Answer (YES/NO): NO